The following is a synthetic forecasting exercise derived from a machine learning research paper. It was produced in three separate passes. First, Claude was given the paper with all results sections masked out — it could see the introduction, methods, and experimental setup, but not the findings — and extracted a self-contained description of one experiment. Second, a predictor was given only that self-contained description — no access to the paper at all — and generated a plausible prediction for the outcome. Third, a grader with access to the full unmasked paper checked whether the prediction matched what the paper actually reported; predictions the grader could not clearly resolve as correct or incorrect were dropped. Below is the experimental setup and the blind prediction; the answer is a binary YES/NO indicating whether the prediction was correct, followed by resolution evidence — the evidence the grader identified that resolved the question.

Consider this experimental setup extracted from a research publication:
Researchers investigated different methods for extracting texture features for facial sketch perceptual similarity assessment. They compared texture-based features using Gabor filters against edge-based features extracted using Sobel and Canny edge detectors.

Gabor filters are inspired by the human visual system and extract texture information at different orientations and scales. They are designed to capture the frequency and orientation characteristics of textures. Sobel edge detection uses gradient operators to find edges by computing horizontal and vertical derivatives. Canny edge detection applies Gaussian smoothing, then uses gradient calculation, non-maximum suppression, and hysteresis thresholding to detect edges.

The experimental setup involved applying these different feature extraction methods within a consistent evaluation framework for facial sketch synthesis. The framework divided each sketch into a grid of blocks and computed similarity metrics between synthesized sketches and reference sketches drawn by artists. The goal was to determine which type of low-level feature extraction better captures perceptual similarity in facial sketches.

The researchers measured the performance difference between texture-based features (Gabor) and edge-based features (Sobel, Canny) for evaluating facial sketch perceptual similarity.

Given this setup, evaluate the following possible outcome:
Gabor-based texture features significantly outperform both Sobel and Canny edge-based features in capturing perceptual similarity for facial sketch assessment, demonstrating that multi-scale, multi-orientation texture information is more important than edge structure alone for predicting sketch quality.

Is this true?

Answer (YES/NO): YES